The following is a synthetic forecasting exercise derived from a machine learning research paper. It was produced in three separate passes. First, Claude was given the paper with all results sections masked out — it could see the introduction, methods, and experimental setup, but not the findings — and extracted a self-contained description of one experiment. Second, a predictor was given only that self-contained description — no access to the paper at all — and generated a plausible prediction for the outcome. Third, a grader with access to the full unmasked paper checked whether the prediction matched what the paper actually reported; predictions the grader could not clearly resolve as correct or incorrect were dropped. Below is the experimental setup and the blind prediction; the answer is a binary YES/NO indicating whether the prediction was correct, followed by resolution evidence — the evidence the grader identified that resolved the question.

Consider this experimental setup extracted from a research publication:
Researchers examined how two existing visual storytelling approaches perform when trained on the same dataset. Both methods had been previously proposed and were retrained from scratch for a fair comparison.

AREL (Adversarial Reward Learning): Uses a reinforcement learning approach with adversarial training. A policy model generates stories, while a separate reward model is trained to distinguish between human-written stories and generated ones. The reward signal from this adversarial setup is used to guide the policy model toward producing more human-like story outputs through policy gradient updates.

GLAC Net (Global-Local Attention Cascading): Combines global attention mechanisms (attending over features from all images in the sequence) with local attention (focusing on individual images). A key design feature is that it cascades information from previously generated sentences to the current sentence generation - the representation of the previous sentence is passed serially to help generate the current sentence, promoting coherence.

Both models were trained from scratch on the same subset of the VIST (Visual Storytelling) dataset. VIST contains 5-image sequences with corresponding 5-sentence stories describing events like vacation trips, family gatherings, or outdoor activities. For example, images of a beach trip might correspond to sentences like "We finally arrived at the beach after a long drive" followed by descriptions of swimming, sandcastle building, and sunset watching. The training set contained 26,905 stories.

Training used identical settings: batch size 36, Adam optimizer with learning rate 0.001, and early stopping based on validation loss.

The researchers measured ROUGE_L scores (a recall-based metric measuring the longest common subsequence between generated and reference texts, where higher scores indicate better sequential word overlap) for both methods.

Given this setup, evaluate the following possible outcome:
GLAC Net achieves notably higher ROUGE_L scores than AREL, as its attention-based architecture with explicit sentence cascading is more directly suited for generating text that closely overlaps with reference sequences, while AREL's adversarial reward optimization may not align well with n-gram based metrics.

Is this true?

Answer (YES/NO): NO